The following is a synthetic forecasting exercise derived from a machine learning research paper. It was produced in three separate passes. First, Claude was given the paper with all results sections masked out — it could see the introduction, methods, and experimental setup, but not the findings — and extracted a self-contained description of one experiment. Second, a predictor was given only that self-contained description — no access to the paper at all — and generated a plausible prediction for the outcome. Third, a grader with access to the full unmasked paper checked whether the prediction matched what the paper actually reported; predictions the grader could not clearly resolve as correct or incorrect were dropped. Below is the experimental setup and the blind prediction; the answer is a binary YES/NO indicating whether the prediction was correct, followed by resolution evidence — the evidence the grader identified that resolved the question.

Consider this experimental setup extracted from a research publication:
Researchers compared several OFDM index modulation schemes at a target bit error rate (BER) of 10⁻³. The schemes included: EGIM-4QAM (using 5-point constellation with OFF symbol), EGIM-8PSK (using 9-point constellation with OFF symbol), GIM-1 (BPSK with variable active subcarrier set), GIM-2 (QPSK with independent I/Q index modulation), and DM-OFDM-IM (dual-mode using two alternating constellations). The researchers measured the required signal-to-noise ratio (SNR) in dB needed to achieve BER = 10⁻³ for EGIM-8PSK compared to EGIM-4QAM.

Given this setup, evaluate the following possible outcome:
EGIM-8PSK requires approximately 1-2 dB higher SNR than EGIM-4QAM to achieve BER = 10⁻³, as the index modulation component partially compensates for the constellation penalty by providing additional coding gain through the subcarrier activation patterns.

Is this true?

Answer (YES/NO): NO